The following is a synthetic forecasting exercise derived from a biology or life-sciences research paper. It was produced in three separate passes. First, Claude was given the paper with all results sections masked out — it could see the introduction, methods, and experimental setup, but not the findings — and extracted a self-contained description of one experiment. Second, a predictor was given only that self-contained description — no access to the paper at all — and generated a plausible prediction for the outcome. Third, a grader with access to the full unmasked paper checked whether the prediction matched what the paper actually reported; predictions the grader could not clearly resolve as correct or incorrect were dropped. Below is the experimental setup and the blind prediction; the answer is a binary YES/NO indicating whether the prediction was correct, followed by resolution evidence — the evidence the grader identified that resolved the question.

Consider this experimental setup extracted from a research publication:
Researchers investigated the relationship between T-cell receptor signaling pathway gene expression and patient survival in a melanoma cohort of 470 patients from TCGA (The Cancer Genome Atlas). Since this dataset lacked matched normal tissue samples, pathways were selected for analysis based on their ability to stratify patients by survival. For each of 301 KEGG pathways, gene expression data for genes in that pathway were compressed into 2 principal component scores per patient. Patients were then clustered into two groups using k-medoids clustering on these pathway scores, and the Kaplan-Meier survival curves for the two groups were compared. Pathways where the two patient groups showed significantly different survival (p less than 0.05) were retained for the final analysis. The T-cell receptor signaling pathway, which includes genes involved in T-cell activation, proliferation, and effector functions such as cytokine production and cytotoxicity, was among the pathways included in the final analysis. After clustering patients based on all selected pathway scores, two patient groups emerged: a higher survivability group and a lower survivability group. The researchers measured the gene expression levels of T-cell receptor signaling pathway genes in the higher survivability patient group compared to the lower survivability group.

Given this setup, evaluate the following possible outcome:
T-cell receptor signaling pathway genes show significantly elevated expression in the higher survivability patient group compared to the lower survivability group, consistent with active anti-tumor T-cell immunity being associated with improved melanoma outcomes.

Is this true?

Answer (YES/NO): YES